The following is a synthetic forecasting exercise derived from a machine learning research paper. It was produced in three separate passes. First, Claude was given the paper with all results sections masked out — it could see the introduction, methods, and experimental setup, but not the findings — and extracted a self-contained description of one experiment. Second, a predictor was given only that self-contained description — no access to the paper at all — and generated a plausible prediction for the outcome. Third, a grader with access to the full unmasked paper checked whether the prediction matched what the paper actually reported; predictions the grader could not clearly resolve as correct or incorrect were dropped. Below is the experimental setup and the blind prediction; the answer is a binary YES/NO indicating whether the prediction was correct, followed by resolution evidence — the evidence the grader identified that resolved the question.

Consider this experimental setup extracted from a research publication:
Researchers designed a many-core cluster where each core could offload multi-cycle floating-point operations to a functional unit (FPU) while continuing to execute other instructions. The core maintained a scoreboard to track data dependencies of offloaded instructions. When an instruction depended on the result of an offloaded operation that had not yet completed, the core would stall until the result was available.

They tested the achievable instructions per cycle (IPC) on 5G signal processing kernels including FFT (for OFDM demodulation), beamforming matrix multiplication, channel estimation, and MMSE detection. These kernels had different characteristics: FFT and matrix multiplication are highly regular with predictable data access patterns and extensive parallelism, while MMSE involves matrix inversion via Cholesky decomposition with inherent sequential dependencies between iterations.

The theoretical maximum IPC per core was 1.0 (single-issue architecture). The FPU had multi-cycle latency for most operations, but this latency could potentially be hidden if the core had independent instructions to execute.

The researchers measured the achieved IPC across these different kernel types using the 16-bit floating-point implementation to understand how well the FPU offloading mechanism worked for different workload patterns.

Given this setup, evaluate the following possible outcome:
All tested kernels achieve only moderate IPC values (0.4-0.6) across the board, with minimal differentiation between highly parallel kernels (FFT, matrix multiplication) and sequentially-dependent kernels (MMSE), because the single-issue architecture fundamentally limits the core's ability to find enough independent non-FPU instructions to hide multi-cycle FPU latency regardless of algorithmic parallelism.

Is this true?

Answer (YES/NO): NO